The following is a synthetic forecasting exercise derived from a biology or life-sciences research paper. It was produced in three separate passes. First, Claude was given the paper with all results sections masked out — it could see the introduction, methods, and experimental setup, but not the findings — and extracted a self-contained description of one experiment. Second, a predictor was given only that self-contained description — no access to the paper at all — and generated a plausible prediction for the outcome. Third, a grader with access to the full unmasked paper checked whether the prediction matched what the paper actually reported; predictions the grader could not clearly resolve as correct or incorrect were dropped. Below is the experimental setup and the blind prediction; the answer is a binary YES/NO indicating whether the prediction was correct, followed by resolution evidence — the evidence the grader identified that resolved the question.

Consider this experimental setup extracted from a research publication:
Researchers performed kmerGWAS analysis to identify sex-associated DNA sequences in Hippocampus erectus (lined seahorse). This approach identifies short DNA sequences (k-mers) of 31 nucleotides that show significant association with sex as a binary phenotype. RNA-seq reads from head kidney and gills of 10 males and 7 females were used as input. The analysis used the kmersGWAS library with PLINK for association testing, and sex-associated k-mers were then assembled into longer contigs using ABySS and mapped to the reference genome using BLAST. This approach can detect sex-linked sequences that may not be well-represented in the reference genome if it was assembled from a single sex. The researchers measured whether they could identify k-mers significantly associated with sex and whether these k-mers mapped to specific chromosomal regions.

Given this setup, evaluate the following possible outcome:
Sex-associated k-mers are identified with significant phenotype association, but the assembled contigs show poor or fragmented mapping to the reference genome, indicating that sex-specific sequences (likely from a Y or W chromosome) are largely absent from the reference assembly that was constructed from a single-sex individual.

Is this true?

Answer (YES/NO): NO